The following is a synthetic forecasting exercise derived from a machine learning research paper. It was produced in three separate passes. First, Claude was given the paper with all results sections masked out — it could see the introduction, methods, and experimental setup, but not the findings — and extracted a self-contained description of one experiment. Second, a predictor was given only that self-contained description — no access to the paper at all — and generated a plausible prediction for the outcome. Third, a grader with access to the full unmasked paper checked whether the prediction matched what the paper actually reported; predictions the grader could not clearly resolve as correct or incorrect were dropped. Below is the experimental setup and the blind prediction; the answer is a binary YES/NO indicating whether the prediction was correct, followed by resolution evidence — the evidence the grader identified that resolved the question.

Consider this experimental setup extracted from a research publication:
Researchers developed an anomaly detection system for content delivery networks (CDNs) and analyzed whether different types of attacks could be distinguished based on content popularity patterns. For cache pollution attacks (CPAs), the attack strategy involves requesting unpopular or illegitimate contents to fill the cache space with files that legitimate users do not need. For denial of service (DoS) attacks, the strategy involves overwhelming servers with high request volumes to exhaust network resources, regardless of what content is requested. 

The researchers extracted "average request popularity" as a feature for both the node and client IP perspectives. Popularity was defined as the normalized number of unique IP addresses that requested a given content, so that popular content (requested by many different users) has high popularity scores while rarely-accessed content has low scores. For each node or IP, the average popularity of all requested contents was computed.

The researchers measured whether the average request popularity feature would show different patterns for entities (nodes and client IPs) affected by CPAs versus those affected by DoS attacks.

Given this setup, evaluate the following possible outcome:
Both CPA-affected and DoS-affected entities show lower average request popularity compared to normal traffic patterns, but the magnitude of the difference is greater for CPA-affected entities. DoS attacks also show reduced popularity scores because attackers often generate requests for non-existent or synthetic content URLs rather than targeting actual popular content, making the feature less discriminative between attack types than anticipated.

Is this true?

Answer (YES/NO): NO